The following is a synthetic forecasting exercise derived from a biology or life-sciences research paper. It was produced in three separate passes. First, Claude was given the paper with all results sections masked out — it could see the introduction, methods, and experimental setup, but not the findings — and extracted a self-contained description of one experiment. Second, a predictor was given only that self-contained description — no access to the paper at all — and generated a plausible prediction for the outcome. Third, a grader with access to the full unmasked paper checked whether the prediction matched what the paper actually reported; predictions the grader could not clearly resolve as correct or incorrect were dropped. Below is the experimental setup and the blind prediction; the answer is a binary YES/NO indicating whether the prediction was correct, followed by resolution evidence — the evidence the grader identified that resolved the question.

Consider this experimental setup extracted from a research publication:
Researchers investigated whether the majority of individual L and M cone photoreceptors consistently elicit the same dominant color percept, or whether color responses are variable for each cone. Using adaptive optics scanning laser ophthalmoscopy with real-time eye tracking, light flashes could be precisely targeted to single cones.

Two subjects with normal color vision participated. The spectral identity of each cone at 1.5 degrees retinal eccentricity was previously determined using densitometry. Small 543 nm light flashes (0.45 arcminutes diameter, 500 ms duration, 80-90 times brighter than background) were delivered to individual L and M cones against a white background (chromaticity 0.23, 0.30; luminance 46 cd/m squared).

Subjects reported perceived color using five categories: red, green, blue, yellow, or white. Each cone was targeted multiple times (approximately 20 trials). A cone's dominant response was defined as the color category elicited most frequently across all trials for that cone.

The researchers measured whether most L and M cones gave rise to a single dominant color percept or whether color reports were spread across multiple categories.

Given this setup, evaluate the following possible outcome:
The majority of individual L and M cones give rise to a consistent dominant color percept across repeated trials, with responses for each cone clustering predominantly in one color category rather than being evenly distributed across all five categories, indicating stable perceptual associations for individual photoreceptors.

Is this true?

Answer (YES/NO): YES